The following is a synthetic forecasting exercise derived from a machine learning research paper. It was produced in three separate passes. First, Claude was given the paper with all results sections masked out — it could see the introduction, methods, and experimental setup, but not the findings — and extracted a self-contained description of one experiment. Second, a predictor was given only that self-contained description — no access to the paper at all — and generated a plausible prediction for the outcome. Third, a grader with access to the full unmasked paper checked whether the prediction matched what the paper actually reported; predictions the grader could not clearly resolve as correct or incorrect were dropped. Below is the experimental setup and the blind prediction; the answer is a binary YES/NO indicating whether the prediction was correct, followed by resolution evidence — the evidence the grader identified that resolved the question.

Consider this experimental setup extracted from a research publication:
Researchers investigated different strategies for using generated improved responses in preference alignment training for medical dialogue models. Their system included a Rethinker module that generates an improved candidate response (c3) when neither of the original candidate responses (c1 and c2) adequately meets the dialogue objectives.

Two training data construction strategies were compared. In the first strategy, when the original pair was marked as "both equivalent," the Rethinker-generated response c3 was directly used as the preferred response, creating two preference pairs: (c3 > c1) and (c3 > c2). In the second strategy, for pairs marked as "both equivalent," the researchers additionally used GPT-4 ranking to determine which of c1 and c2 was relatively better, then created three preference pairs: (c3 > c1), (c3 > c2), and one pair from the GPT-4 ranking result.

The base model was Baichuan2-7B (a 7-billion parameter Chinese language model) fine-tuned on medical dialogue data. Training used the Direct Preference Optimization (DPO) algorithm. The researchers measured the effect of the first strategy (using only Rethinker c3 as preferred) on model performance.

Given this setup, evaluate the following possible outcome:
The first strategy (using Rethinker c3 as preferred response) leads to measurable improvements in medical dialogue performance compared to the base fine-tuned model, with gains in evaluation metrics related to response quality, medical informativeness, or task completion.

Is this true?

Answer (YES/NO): NO